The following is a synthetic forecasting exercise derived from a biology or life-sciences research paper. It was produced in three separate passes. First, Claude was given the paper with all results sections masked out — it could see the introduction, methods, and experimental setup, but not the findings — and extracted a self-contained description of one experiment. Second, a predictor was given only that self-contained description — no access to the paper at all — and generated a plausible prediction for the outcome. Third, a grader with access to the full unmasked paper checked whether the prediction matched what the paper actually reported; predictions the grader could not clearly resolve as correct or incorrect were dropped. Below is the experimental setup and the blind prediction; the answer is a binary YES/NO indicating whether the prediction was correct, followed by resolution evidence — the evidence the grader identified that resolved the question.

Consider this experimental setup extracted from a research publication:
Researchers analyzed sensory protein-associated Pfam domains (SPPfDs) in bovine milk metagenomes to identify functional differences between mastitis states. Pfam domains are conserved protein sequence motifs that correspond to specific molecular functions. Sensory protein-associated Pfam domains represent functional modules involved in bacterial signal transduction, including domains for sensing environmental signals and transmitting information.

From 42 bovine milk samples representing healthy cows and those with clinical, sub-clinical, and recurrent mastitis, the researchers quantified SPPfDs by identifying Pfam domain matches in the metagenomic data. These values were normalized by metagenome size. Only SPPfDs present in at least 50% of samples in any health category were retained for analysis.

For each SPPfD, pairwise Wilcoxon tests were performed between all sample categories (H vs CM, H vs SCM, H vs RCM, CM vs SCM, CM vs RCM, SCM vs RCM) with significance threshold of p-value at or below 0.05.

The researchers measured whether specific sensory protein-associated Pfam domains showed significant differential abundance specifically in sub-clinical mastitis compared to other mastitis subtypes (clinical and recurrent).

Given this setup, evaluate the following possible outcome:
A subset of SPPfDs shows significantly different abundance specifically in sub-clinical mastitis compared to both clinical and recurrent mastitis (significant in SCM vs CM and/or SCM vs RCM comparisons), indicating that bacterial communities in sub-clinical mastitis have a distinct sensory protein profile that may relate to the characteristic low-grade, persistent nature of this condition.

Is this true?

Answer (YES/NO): NO